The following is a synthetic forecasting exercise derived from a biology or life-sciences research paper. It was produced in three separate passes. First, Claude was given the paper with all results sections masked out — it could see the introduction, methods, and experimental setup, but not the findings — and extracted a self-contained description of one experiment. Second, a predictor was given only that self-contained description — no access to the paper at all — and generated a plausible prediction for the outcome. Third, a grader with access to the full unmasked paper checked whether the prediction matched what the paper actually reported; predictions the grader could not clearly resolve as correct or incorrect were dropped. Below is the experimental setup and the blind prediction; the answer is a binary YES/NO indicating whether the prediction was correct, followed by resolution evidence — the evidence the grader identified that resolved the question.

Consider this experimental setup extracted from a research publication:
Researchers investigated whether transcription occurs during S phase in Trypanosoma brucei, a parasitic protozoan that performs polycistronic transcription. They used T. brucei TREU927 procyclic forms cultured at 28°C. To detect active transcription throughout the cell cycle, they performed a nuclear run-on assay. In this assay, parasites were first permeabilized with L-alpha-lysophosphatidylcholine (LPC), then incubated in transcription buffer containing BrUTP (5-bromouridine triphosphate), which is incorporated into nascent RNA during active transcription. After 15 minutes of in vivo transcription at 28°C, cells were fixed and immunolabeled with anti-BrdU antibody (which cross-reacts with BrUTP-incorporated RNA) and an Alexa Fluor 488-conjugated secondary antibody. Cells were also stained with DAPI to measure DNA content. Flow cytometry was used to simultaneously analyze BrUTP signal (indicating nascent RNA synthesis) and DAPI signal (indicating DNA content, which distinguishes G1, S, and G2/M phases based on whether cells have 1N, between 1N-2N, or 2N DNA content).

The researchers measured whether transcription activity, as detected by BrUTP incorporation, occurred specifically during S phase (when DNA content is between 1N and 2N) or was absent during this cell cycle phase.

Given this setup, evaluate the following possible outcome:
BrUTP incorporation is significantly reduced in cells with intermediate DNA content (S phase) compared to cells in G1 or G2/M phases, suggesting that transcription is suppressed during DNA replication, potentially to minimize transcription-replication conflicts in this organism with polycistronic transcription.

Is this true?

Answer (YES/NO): NO